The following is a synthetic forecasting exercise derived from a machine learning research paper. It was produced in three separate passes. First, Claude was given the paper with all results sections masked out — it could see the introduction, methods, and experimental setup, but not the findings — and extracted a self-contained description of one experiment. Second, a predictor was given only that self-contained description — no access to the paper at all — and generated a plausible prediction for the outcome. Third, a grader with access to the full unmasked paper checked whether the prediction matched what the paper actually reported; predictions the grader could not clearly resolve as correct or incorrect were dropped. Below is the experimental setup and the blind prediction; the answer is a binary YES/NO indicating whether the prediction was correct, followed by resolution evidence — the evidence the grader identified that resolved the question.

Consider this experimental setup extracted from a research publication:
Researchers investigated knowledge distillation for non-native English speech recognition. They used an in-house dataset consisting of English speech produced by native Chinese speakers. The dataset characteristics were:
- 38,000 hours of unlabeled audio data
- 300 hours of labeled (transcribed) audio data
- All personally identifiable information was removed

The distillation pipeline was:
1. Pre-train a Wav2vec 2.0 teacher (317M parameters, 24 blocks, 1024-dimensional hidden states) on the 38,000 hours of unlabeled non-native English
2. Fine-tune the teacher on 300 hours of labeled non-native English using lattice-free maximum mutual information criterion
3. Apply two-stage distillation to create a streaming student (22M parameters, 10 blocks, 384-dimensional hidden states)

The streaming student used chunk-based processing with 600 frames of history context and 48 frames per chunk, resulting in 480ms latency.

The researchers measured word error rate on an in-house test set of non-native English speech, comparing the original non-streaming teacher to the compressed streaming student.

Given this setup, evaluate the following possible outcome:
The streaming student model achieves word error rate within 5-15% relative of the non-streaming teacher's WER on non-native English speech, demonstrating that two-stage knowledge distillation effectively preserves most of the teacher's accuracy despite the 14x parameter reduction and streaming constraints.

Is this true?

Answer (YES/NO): YES